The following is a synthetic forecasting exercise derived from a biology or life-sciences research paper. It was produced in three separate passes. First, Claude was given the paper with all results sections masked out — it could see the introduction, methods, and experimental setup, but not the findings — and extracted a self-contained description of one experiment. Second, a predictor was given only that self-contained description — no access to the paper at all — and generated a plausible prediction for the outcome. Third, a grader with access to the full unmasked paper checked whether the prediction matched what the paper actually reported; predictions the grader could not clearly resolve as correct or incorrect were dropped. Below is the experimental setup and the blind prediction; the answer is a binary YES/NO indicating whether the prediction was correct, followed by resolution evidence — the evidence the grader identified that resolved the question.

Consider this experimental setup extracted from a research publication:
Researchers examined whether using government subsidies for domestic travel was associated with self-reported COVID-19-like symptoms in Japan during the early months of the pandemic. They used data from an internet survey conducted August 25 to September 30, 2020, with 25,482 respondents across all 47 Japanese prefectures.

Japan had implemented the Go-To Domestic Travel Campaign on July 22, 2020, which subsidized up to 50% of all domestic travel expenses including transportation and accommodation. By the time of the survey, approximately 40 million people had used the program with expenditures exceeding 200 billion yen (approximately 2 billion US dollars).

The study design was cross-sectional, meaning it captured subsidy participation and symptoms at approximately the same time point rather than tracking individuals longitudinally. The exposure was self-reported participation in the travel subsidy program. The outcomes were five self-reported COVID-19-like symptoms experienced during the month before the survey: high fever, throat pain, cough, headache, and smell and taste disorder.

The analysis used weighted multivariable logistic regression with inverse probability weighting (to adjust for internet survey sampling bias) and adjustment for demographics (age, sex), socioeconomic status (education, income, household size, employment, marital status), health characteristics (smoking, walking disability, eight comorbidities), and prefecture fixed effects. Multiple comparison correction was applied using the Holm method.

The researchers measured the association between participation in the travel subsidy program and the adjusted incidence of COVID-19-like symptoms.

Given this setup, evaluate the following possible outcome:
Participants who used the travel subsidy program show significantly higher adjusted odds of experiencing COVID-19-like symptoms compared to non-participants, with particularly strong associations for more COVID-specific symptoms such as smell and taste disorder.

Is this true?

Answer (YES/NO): NO